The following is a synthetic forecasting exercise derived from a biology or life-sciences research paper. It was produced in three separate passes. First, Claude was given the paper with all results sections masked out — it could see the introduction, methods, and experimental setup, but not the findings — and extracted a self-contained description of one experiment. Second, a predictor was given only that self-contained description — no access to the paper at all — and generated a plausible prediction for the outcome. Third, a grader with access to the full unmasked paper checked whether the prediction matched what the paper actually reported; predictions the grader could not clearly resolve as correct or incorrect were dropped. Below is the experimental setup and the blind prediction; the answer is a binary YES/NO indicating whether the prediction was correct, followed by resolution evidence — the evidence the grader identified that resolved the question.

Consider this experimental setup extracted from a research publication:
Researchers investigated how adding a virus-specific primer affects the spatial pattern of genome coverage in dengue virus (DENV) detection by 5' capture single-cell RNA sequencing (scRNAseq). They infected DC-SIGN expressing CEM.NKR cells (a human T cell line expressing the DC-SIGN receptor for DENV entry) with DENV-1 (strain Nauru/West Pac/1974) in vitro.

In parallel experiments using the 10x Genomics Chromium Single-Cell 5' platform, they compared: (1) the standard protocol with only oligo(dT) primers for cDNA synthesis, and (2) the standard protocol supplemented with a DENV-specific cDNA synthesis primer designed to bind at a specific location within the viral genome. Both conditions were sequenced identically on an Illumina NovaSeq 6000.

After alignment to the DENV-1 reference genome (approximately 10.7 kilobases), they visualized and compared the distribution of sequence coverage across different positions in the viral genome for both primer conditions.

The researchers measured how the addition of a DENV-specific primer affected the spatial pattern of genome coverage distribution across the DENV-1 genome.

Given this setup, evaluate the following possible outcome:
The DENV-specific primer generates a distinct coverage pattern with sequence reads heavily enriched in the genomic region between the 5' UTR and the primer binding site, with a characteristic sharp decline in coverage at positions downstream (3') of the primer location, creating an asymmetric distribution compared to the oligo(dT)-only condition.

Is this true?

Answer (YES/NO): NO